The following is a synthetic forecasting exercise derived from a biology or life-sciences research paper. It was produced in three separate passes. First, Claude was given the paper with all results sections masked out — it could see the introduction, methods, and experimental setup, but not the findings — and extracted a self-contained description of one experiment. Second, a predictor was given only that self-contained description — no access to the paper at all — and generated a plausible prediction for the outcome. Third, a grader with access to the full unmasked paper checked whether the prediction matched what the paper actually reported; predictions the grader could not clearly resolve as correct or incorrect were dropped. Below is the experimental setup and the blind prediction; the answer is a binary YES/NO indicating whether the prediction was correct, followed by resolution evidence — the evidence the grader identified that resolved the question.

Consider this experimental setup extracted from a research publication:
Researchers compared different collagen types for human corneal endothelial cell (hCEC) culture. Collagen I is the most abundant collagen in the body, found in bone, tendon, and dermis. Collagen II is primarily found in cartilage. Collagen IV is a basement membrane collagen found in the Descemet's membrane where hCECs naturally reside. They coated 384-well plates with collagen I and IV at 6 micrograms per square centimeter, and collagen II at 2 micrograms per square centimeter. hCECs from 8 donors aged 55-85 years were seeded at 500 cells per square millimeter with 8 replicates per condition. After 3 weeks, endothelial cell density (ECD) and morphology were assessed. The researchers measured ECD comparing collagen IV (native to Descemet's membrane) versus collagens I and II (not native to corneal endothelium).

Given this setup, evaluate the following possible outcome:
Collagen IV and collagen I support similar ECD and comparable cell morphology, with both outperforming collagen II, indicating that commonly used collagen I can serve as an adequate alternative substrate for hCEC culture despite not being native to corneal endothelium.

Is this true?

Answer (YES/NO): NO